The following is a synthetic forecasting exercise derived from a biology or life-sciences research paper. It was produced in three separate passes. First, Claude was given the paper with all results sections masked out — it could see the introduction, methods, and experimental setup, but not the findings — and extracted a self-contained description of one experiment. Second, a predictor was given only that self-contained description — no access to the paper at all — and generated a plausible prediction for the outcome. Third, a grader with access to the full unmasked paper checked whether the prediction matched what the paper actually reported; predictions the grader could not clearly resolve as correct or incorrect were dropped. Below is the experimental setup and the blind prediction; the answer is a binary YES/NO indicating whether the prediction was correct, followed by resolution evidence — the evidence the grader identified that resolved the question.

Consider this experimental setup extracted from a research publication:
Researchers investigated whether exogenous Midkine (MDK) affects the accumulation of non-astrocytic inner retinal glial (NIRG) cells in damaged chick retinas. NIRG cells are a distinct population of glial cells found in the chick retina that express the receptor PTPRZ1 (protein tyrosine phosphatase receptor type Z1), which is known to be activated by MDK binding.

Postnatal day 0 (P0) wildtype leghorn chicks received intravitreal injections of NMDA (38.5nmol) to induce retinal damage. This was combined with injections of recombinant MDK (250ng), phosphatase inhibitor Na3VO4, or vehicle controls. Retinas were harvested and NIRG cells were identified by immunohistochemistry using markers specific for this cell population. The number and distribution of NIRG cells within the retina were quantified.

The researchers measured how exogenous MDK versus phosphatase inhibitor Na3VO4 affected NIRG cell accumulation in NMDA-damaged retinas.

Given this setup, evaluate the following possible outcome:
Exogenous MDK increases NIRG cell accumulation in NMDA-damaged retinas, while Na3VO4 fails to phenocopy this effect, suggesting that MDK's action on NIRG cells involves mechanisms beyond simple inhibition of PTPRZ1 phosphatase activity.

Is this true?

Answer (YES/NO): NO